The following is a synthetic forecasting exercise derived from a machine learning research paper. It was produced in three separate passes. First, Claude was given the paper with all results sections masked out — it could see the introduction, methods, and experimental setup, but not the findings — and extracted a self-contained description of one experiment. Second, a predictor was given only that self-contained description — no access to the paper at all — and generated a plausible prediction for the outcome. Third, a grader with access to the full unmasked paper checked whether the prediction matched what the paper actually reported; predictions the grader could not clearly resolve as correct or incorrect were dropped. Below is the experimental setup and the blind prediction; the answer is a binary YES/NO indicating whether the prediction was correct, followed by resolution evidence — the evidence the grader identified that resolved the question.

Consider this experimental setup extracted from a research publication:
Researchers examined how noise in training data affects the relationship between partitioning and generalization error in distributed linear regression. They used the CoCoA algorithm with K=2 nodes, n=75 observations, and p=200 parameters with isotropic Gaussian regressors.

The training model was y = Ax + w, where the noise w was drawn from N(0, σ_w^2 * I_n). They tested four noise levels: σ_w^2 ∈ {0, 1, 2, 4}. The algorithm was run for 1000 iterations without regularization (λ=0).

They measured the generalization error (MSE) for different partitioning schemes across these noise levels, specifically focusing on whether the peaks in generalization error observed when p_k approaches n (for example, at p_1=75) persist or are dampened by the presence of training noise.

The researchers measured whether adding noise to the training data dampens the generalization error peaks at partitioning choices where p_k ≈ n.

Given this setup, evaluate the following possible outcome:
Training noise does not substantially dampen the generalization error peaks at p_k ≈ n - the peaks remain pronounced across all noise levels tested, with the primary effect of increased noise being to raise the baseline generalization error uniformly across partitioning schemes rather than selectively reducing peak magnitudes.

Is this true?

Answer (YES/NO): YES